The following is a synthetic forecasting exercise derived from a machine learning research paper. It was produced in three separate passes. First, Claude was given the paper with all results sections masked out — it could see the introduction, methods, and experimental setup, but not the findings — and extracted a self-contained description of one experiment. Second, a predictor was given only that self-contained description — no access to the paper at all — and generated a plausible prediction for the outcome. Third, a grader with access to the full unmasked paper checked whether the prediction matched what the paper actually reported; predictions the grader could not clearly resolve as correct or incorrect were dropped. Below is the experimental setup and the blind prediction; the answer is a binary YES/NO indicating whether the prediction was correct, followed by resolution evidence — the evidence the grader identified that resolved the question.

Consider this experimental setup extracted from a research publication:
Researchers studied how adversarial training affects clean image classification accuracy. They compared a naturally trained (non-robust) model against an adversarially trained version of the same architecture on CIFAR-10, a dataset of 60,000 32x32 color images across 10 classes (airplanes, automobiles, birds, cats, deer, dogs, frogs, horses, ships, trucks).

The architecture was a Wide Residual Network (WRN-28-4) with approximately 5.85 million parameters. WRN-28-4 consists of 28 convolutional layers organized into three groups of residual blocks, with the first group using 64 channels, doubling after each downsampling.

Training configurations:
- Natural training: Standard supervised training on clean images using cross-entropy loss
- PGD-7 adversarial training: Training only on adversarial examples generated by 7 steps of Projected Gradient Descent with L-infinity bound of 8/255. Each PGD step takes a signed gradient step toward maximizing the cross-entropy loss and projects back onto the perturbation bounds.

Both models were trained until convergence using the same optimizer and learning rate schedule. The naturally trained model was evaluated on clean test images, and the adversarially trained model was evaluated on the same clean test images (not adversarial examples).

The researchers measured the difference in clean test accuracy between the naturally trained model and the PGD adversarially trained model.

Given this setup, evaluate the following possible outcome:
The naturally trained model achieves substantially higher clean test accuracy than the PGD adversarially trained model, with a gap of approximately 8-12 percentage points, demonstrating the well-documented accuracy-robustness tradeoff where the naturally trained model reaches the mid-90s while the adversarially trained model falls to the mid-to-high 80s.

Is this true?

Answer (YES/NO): YES